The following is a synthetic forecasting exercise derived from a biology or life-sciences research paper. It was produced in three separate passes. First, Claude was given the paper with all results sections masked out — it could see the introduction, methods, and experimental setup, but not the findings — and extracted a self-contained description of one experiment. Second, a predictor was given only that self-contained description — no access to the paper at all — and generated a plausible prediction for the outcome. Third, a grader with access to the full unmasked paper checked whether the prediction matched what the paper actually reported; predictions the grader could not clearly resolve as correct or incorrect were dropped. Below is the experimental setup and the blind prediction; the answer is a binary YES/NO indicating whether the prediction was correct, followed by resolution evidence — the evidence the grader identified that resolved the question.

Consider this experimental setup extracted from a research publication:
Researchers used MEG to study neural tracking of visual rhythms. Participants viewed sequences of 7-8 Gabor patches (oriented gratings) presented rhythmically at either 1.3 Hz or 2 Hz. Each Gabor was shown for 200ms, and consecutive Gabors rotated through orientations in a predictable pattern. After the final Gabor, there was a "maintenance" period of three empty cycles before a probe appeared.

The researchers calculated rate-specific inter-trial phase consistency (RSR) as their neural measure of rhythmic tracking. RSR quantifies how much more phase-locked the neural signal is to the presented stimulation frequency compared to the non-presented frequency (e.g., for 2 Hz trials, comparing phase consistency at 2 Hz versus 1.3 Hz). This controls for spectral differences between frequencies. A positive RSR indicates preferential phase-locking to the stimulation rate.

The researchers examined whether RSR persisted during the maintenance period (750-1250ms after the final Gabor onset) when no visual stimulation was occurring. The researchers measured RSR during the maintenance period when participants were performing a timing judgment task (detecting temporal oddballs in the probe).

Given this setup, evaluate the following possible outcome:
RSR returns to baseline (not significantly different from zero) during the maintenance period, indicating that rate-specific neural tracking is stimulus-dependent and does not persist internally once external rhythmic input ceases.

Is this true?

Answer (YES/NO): NO